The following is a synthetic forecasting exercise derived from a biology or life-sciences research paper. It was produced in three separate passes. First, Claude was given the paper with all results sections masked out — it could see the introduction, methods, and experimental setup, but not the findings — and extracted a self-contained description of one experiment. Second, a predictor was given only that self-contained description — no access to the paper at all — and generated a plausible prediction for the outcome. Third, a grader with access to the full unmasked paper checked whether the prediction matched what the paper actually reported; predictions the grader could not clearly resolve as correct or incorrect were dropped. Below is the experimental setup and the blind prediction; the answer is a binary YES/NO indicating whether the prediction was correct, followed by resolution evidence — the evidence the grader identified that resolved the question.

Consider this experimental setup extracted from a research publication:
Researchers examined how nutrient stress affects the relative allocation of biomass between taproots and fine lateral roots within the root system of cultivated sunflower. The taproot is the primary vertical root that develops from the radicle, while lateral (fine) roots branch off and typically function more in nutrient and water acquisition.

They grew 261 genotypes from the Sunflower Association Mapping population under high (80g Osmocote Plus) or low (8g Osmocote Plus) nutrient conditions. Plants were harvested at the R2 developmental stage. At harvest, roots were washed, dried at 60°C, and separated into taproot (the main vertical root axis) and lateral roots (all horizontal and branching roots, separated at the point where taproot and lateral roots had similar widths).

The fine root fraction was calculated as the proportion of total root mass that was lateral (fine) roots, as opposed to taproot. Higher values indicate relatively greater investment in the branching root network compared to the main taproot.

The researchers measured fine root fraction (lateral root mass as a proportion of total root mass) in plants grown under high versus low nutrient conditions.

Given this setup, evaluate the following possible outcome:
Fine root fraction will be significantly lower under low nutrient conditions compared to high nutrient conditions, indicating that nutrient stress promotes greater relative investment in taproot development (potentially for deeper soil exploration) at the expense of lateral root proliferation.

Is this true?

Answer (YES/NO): NO